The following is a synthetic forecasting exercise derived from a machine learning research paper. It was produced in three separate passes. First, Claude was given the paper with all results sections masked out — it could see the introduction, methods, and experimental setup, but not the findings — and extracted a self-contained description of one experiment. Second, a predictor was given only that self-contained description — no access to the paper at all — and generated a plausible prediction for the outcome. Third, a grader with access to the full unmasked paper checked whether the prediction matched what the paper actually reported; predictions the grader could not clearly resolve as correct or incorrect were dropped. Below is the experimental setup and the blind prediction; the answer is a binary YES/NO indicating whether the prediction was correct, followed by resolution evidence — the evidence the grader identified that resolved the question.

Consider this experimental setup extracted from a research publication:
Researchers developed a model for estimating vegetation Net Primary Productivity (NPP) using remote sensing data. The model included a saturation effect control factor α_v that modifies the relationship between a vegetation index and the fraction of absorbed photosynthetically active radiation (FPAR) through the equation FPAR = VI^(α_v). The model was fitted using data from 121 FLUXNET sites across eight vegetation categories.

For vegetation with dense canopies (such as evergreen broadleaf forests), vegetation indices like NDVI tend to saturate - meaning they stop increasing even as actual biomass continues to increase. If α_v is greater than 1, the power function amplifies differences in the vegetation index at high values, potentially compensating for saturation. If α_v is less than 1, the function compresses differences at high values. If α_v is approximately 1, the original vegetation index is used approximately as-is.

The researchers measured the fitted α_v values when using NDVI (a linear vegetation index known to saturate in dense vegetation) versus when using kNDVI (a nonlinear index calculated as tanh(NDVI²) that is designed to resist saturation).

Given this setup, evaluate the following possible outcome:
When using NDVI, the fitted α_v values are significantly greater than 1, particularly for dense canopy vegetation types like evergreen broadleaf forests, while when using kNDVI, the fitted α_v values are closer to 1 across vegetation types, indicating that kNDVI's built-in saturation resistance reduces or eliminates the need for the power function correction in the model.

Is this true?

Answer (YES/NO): NO